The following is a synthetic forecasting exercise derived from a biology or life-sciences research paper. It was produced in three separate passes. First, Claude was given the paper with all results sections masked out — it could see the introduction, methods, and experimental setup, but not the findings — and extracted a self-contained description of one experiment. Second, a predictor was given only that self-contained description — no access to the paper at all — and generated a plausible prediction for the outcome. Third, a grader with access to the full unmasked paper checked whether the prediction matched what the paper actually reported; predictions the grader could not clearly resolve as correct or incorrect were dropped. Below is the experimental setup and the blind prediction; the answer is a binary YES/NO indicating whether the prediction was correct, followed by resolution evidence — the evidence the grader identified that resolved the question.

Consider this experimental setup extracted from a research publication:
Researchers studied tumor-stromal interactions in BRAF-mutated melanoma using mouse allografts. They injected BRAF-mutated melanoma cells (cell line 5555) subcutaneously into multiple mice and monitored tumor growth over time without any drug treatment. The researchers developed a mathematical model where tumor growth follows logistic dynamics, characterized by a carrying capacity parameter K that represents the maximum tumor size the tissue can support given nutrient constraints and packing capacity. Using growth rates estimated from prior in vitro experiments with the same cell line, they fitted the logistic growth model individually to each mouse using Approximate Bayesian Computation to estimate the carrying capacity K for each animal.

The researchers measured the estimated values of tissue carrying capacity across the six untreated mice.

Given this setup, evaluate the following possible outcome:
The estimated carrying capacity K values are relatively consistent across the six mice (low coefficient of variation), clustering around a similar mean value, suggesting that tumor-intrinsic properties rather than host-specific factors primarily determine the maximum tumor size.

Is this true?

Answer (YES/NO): NO